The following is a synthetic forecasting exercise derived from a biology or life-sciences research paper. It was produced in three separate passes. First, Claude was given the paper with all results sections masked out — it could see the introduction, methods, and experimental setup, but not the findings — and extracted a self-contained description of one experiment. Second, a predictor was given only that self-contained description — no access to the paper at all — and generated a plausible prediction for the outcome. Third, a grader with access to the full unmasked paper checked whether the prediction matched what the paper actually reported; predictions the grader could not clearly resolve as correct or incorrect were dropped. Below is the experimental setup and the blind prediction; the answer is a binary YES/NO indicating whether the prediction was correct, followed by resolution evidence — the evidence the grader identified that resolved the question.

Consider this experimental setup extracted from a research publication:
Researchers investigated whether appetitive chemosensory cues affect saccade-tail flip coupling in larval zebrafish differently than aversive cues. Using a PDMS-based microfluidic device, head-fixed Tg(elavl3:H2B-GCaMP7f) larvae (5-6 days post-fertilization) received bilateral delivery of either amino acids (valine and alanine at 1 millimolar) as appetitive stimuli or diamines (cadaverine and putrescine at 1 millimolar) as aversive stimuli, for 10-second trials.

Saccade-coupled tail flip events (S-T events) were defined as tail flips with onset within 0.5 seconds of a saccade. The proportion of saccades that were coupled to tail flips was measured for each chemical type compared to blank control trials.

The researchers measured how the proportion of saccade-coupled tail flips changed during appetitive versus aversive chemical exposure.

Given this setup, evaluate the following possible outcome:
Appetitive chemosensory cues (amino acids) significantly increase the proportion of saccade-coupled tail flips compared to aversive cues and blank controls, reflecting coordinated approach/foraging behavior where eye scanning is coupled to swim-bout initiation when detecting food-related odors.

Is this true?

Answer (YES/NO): NO